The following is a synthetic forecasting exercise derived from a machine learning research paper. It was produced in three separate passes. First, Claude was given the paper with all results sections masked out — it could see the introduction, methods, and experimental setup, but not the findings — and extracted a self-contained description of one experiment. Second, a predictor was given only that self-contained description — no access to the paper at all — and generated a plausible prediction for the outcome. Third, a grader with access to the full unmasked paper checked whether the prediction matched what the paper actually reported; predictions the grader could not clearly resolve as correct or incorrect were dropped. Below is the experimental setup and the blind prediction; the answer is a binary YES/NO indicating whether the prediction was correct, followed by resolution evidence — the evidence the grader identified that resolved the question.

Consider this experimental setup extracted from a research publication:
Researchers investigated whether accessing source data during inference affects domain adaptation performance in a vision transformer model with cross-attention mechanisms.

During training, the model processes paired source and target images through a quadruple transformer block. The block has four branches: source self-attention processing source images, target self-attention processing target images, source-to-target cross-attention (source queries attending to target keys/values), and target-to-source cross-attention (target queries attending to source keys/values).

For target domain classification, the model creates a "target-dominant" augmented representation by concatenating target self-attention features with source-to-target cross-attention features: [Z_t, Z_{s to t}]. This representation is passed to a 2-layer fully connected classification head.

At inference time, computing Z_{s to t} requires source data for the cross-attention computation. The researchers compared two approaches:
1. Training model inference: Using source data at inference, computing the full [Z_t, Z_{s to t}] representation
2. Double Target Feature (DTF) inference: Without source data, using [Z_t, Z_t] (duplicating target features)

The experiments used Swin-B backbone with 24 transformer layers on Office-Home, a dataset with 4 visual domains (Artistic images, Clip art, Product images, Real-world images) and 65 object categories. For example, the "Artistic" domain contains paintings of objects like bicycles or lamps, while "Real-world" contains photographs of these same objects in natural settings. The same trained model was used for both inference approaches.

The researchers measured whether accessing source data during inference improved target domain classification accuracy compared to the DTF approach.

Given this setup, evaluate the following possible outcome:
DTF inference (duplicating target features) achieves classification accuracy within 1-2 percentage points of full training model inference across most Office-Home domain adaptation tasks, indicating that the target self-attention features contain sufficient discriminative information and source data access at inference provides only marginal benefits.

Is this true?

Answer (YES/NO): YES